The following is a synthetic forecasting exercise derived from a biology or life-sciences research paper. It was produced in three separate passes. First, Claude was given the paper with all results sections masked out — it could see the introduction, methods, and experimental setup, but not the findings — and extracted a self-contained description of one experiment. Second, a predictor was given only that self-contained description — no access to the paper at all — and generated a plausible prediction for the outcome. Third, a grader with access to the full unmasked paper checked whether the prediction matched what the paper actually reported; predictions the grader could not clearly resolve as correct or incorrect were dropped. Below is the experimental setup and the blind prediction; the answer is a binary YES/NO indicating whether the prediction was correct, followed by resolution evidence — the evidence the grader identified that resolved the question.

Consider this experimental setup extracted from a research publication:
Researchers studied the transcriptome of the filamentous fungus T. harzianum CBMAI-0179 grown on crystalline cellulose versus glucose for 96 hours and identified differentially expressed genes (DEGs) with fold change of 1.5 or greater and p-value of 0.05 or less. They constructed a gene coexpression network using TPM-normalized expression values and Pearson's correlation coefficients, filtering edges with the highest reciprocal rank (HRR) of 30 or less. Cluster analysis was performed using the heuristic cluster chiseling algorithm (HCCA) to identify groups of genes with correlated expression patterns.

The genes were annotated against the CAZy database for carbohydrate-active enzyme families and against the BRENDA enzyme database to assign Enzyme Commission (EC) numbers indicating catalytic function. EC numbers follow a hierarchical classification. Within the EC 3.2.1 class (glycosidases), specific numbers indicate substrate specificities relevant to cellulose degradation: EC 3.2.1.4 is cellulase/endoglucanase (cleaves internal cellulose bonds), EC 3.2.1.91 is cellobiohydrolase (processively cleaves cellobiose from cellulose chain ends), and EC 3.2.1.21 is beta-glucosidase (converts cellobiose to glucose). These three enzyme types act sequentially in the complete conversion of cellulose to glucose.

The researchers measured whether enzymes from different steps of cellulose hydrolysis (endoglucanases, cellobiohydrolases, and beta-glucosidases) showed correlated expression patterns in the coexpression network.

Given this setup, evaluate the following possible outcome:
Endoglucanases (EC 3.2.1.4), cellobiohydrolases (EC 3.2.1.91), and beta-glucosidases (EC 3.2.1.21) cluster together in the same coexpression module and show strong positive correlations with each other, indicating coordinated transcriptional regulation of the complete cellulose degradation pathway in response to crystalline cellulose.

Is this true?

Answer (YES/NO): YES